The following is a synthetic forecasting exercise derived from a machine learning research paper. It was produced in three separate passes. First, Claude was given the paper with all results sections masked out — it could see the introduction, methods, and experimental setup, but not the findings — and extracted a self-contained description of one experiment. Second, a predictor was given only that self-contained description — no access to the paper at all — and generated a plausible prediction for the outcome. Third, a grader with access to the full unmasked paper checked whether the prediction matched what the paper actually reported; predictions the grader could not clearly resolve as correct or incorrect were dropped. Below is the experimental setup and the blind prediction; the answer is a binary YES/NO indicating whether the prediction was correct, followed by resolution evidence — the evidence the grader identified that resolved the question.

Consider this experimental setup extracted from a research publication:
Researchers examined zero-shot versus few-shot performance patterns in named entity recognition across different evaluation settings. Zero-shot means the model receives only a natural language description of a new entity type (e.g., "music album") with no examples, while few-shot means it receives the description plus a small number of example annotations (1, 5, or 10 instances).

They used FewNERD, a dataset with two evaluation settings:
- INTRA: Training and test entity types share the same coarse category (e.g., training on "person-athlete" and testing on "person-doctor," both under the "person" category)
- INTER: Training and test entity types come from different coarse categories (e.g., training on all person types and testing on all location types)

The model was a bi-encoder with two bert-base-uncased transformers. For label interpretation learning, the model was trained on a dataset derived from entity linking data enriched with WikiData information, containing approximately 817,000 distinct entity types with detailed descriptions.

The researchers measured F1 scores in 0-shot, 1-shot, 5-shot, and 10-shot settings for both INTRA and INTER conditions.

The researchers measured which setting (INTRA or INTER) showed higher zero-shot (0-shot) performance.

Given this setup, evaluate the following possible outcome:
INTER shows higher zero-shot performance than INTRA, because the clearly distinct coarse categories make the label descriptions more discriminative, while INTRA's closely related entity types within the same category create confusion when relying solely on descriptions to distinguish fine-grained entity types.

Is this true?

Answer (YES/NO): YES